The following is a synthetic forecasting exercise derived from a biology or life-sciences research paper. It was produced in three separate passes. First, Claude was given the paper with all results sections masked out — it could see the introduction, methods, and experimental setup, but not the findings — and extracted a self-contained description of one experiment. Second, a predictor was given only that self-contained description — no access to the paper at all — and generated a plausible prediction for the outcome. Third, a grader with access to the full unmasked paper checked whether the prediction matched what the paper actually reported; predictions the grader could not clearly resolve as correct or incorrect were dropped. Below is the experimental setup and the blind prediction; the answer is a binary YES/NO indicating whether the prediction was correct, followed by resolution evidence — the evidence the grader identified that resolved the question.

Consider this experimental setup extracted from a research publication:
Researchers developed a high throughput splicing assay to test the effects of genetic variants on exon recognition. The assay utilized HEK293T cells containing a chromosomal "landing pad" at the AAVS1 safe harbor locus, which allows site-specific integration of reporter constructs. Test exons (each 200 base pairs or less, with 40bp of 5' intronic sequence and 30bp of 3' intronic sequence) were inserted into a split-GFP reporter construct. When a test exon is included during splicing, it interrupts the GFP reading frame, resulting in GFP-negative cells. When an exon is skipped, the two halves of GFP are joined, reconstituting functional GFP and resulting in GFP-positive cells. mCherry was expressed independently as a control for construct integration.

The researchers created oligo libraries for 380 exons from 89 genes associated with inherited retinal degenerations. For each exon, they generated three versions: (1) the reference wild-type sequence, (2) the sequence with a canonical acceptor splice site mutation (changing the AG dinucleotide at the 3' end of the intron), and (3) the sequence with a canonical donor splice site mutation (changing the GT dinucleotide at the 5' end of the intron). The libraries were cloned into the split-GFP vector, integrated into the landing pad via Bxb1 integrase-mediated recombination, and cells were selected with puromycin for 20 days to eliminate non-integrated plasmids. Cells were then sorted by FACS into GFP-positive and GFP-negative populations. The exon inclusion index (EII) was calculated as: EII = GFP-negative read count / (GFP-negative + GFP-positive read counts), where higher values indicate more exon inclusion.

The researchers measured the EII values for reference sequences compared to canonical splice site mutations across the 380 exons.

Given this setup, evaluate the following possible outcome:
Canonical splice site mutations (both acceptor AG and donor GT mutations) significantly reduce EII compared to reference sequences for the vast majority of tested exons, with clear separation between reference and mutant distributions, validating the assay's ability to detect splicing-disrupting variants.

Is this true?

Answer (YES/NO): NO